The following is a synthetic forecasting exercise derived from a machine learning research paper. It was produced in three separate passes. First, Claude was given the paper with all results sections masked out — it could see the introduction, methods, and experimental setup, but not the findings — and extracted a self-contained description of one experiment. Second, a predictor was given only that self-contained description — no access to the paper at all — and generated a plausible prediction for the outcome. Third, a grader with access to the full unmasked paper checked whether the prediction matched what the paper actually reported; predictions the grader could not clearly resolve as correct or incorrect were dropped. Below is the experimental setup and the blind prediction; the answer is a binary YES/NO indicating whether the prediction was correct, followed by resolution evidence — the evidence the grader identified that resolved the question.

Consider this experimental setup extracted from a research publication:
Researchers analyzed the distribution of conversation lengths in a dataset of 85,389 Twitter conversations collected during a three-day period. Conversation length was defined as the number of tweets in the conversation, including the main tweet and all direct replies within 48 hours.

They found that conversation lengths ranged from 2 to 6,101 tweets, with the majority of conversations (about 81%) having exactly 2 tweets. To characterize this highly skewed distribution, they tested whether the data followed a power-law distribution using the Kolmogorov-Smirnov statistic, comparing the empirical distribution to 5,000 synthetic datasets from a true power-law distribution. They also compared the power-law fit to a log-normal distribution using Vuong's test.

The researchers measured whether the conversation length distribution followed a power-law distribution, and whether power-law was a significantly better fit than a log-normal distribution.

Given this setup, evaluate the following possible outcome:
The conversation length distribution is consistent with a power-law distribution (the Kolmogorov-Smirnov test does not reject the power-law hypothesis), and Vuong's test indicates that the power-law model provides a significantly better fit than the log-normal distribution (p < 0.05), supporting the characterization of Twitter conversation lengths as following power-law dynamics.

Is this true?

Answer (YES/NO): NO